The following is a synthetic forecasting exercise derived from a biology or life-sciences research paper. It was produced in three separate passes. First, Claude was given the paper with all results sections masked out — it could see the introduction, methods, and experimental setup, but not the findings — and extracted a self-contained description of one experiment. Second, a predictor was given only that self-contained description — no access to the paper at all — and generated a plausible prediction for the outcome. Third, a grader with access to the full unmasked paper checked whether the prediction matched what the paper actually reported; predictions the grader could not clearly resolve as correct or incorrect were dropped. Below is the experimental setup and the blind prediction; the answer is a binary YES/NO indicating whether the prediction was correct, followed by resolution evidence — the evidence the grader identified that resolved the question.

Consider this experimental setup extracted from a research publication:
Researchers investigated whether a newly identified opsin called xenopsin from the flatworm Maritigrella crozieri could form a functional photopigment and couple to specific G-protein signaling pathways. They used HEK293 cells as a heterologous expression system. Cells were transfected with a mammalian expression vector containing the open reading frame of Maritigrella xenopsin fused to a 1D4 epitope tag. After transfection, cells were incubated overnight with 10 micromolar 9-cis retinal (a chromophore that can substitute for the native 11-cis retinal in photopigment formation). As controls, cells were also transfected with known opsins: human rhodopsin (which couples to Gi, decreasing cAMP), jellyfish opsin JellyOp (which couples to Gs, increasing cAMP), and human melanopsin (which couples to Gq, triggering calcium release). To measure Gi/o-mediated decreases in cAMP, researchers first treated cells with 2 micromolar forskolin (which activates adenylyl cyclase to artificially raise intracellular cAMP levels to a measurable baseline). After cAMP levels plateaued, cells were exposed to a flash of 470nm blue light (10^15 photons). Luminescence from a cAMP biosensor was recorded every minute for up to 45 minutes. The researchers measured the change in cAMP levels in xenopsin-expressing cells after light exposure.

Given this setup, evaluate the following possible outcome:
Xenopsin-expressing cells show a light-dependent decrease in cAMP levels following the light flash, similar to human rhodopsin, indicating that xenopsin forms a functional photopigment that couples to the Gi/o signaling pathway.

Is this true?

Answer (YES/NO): YES